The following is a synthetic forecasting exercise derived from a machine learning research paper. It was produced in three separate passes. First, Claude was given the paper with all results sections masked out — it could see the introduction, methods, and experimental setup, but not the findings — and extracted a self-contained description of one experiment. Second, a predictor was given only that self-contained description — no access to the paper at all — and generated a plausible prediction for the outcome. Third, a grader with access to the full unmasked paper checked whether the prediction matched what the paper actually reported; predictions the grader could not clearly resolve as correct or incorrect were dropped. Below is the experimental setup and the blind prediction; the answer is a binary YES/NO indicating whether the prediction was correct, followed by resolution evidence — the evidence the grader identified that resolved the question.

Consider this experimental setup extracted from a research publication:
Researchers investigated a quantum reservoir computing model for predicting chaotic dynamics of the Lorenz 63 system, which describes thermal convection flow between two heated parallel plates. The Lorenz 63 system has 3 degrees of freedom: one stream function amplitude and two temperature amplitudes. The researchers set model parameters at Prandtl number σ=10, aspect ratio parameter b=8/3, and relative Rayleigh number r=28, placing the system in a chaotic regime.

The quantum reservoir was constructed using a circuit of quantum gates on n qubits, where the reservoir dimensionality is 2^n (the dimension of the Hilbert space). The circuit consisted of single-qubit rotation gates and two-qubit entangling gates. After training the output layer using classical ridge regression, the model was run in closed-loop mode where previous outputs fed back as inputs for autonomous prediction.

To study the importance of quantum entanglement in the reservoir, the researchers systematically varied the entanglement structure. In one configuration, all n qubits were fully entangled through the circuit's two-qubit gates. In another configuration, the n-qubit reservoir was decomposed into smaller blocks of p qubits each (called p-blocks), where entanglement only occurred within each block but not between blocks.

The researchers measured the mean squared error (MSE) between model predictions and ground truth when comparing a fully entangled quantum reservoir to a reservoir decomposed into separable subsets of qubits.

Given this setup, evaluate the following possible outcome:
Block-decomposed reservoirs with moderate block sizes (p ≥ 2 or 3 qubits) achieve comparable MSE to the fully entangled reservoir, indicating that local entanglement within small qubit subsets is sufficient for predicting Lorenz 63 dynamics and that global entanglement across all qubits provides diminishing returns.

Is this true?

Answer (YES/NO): NO